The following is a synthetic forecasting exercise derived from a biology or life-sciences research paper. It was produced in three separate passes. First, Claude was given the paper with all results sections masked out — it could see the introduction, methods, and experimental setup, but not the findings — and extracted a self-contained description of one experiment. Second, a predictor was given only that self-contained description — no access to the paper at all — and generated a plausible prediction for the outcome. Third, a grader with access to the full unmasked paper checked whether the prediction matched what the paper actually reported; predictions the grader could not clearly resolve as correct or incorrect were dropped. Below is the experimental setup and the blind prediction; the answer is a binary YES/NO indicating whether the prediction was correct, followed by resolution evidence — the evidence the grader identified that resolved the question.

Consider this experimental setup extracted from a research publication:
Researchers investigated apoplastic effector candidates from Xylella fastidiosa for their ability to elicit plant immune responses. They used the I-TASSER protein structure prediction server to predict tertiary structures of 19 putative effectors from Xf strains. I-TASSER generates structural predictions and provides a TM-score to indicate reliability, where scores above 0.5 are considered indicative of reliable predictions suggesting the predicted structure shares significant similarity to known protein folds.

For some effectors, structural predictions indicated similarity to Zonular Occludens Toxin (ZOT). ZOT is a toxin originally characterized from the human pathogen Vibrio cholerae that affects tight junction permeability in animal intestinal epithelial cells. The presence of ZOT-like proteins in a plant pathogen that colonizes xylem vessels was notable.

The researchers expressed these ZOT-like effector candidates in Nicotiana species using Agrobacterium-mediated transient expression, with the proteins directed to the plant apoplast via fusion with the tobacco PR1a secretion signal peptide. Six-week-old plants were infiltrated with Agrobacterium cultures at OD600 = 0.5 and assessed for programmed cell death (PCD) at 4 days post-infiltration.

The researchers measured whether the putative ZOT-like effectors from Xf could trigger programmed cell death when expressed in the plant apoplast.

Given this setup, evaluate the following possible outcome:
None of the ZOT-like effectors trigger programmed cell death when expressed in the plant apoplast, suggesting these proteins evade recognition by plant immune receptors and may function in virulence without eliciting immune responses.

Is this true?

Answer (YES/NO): NO